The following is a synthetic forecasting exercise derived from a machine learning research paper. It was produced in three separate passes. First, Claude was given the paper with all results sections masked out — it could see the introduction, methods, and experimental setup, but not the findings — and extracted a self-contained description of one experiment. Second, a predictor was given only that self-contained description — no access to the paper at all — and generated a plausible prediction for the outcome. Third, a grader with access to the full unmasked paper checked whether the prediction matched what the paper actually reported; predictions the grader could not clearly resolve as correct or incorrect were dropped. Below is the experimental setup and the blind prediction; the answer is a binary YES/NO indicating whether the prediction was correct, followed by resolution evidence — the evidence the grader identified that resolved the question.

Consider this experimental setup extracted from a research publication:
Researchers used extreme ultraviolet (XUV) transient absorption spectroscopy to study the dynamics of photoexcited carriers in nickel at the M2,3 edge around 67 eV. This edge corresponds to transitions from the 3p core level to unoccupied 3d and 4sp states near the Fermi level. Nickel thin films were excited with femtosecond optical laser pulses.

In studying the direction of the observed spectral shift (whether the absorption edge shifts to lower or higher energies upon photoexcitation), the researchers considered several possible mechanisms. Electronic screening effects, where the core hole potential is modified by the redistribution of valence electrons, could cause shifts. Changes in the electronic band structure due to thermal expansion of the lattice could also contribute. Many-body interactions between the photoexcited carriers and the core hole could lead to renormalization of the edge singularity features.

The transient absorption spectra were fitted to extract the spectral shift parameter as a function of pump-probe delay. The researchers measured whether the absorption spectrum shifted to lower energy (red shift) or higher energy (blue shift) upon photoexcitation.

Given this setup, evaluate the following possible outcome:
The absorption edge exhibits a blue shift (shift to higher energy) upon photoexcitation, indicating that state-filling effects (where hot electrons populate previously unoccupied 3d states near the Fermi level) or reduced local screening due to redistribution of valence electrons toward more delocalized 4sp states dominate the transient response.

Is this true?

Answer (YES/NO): NO